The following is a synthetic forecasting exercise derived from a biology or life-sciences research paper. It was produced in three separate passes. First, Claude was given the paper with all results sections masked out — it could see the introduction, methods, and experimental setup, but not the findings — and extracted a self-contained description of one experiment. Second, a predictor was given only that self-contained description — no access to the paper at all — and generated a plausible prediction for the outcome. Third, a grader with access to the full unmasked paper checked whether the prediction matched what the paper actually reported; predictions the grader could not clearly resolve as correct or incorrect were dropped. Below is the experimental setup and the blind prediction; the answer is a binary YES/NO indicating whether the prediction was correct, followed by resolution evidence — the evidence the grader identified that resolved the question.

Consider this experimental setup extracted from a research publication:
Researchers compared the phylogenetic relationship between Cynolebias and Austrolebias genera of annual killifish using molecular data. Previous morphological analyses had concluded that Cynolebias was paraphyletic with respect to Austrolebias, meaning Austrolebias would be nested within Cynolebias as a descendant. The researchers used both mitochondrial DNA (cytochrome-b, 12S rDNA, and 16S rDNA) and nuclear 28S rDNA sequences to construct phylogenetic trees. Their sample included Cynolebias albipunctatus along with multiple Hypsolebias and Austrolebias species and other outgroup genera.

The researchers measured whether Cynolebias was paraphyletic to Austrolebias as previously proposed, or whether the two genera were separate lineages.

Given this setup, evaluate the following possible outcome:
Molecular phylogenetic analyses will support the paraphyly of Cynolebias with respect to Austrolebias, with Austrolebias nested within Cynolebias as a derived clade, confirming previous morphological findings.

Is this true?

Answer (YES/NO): NO